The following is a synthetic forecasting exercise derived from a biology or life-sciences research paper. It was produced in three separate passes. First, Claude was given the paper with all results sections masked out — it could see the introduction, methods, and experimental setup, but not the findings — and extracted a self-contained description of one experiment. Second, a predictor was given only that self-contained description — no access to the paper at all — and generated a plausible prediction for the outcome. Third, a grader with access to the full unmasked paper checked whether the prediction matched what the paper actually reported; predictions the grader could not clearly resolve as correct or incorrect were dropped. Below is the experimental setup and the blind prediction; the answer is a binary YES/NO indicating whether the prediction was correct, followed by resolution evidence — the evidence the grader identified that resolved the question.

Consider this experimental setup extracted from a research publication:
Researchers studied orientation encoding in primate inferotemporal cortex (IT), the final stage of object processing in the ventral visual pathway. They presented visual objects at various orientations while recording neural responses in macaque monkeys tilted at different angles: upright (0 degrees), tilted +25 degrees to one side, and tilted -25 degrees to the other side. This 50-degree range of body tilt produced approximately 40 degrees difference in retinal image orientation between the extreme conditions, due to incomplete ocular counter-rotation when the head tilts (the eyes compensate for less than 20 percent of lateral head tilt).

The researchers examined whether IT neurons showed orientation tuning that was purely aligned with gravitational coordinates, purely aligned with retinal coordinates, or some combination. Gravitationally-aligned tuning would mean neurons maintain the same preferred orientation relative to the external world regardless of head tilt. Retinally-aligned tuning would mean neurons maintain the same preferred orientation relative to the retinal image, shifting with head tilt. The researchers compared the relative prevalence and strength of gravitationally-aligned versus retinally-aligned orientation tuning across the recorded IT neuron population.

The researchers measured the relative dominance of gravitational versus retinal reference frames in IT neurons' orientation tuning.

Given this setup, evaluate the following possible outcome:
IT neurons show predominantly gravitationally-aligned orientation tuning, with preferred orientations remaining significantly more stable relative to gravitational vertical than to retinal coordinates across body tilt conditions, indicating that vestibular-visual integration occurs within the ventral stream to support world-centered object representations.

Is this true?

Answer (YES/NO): YES